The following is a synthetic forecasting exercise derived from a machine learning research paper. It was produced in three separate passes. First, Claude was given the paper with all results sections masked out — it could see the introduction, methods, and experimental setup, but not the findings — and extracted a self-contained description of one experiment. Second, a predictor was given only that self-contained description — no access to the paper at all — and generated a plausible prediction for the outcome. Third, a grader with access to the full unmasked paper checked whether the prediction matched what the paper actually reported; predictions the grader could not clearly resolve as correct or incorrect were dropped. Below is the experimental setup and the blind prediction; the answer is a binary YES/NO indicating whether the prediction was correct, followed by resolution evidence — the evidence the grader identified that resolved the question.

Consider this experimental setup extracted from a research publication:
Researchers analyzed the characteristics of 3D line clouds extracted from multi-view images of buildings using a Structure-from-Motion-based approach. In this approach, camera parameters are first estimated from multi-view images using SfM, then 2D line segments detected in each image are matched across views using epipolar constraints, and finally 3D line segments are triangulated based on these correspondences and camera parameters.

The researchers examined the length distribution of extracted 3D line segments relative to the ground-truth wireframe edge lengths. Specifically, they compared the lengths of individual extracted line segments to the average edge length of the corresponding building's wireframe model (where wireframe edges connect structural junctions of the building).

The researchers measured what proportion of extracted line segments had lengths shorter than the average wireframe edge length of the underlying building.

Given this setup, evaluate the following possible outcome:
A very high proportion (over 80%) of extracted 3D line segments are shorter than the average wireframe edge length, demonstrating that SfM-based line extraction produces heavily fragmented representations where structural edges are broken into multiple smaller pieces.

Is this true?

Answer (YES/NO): YES